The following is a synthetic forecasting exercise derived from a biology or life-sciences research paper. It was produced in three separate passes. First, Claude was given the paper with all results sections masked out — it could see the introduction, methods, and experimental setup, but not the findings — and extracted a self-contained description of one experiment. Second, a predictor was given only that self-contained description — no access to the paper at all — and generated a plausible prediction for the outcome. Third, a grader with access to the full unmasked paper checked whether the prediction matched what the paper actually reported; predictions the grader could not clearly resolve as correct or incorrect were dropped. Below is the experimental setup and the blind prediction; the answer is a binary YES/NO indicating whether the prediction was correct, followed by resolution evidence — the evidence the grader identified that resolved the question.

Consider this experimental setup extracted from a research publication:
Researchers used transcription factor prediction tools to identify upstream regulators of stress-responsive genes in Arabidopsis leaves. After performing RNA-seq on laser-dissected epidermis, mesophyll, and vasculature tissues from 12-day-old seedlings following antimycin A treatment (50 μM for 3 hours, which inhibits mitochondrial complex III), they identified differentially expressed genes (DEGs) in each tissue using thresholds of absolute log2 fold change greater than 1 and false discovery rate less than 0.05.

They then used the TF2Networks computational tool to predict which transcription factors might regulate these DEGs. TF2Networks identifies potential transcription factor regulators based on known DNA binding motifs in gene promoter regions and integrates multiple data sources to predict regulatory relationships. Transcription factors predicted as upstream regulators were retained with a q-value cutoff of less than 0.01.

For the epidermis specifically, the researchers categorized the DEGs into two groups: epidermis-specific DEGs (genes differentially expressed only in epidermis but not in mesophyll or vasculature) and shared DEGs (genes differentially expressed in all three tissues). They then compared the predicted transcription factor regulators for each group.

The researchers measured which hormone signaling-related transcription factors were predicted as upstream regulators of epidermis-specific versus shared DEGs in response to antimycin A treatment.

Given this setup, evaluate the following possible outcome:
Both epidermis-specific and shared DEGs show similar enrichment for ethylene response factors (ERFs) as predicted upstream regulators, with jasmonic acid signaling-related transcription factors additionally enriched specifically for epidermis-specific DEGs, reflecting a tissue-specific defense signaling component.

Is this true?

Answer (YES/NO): NO